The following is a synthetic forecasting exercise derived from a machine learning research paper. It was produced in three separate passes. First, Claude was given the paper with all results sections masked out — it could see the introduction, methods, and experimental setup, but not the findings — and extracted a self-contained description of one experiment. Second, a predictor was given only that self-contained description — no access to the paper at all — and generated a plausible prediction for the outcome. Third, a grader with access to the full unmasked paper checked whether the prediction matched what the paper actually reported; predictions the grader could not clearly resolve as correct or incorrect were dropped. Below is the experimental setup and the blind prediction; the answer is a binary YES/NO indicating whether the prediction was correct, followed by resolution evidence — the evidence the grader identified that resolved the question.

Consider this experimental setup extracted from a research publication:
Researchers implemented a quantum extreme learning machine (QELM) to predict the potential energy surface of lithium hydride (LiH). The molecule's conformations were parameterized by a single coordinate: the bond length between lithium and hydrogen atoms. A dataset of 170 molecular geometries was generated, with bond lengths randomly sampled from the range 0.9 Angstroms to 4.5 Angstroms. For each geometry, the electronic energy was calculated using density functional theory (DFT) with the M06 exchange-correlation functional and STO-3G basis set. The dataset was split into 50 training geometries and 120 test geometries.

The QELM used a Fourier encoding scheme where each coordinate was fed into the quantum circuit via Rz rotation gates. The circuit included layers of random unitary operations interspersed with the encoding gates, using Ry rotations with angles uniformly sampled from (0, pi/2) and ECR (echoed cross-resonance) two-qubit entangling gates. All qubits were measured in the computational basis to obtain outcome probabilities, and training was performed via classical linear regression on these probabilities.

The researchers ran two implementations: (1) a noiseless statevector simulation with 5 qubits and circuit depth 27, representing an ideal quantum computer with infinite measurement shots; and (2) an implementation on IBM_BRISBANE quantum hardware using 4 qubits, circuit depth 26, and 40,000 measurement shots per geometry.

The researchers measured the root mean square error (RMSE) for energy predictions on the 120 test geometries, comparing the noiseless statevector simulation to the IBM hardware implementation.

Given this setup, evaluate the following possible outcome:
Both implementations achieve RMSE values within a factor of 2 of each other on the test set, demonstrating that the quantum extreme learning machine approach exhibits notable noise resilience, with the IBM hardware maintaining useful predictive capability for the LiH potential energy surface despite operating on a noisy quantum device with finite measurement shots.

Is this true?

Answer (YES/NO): NO